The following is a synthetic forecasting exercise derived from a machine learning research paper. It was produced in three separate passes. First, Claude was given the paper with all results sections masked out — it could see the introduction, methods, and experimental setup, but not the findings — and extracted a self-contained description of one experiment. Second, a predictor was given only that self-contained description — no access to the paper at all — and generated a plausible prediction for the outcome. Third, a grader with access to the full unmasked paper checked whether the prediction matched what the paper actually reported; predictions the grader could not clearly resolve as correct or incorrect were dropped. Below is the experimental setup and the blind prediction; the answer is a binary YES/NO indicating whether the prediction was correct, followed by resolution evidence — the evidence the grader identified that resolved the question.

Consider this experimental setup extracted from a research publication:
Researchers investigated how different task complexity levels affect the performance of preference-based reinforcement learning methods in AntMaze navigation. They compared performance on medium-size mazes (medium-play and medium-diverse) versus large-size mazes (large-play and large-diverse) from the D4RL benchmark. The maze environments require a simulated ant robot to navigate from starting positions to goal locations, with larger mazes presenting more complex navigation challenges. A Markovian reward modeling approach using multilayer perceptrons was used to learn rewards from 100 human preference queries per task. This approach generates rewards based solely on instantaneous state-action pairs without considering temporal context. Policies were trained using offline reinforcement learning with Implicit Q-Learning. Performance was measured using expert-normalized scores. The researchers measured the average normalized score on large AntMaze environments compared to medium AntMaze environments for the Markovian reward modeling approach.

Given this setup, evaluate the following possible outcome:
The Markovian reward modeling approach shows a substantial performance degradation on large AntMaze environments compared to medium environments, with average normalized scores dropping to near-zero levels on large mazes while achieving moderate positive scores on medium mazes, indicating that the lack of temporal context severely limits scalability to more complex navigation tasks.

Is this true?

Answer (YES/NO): YES